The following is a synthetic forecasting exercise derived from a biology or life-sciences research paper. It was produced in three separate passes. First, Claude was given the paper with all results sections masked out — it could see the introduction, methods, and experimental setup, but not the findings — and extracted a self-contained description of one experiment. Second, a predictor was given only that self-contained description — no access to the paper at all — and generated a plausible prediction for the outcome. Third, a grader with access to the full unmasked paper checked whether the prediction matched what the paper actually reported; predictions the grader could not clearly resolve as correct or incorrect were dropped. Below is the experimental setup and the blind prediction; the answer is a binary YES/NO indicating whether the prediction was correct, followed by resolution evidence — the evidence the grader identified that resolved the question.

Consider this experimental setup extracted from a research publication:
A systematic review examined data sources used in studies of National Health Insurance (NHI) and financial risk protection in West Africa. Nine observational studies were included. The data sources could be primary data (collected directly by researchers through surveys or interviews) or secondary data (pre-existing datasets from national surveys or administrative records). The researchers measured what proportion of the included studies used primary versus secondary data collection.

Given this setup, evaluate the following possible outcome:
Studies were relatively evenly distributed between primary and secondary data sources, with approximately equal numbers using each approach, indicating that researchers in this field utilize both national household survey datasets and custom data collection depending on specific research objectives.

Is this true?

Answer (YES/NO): YES